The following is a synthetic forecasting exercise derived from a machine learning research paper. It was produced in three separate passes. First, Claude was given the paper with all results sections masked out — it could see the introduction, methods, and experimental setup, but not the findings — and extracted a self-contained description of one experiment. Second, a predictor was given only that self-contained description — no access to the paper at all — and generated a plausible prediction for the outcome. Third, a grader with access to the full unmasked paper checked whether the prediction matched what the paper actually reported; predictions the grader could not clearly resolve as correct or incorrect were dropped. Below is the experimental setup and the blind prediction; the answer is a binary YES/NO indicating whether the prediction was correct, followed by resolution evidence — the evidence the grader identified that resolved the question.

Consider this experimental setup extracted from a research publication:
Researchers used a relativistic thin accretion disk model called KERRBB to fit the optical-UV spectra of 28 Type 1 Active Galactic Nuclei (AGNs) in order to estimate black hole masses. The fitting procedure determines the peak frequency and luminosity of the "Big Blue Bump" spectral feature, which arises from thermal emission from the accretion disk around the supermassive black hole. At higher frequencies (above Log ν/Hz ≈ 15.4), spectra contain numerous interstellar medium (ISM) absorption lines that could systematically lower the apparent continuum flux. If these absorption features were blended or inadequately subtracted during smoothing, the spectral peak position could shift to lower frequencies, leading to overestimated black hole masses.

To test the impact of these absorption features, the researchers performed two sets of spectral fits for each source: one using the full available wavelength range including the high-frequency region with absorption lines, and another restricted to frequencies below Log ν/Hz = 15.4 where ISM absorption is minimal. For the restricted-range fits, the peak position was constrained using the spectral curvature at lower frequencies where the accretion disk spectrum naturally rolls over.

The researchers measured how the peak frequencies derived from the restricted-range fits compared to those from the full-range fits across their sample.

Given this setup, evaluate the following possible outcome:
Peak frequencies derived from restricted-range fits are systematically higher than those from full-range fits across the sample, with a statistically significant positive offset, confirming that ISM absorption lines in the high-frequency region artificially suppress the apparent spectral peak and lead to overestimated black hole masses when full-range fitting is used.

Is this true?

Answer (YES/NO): NO